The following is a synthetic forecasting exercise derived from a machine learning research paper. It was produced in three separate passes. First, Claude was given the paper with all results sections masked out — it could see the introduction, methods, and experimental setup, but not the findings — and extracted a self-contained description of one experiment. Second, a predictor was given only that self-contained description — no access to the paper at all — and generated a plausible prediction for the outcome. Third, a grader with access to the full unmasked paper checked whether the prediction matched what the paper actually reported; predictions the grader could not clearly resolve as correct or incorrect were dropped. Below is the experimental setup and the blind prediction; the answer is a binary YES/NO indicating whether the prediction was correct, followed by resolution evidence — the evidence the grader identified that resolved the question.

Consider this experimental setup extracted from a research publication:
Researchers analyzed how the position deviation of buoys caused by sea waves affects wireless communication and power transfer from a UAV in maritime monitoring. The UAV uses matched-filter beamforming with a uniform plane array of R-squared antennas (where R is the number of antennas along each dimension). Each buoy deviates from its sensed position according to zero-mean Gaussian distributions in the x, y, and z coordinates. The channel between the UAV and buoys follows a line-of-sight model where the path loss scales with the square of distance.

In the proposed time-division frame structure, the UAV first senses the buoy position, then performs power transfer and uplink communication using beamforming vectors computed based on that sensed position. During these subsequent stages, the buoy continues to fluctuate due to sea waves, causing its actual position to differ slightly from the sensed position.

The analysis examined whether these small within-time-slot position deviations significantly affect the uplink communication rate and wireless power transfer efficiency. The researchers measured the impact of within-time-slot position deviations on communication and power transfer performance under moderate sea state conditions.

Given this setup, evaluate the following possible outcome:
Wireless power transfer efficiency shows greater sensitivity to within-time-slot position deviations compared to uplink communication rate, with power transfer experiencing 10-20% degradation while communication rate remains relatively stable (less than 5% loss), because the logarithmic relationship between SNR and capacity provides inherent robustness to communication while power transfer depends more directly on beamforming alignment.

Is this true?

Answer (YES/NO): NO